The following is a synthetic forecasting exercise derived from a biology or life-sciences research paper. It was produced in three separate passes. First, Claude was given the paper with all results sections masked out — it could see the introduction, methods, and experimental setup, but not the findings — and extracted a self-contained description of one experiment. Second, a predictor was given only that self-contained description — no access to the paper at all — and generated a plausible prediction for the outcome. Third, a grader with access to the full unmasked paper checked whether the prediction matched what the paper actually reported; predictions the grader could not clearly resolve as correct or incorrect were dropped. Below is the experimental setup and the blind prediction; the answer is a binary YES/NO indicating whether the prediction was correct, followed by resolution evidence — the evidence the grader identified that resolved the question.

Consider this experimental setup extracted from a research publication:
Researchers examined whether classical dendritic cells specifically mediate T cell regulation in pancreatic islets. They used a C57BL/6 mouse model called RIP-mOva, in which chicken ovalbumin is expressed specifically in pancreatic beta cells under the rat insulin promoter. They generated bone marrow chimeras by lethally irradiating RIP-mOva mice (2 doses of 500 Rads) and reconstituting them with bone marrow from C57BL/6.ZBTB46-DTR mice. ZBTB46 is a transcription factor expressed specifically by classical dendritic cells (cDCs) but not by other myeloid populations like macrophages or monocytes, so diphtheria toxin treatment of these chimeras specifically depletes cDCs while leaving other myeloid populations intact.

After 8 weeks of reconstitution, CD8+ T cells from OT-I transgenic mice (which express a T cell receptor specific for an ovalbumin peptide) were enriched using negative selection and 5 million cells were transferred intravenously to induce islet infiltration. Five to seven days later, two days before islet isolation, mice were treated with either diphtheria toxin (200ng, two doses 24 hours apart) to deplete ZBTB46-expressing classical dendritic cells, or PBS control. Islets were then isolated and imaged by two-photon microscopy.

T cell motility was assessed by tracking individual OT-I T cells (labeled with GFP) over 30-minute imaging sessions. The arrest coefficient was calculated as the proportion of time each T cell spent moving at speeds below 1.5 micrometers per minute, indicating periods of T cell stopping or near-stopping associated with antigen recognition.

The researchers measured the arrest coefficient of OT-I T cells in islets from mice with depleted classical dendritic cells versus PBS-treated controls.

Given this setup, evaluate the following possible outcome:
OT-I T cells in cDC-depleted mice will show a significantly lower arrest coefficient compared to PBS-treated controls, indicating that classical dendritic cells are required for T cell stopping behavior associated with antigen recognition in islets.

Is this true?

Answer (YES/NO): NO